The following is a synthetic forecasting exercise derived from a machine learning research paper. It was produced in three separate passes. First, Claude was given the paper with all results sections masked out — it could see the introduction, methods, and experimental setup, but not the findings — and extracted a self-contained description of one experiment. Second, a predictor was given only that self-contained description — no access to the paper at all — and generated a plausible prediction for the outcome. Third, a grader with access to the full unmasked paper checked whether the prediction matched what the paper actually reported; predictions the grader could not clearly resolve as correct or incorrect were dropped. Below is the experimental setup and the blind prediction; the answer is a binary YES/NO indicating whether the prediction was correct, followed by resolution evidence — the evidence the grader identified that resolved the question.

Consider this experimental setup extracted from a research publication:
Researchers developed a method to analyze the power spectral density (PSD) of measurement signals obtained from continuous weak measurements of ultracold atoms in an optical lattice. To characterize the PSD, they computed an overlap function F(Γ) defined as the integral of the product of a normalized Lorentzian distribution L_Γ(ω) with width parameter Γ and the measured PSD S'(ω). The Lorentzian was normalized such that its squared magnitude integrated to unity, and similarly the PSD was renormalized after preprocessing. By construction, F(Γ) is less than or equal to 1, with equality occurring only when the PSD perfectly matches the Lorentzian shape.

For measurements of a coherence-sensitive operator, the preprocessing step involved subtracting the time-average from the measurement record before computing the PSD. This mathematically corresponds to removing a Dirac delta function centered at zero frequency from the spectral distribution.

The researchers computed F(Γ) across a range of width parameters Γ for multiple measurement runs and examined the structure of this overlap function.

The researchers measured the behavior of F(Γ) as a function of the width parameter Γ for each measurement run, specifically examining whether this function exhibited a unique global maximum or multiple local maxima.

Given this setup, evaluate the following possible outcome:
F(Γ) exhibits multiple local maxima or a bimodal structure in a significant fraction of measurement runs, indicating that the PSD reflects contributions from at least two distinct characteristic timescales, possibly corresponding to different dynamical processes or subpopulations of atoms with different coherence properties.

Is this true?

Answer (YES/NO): NO